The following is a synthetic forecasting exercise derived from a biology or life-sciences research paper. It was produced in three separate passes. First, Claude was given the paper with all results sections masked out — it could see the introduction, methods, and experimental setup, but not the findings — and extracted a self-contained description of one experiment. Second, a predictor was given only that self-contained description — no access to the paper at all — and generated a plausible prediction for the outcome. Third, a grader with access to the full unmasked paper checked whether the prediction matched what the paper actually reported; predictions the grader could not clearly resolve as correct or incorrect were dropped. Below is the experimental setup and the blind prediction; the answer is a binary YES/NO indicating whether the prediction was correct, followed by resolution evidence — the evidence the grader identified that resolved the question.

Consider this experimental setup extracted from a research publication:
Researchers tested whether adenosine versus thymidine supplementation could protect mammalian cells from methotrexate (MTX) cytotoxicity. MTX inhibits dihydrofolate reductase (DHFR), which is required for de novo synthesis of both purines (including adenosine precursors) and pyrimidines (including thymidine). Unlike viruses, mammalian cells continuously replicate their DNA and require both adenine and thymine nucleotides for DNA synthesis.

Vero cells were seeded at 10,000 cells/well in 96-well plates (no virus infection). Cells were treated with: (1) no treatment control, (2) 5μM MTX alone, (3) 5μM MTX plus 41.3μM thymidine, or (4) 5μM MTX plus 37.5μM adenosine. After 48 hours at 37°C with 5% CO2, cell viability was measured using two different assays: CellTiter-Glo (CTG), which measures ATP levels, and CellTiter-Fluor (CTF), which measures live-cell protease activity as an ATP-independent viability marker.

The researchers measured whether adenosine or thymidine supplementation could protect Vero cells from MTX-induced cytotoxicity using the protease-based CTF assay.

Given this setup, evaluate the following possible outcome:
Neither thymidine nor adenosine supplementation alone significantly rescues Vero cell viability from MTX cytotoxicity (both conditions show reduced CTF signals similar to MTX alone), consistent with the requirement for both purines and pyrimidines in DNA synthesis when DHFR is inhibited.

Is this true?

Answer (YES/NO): NO